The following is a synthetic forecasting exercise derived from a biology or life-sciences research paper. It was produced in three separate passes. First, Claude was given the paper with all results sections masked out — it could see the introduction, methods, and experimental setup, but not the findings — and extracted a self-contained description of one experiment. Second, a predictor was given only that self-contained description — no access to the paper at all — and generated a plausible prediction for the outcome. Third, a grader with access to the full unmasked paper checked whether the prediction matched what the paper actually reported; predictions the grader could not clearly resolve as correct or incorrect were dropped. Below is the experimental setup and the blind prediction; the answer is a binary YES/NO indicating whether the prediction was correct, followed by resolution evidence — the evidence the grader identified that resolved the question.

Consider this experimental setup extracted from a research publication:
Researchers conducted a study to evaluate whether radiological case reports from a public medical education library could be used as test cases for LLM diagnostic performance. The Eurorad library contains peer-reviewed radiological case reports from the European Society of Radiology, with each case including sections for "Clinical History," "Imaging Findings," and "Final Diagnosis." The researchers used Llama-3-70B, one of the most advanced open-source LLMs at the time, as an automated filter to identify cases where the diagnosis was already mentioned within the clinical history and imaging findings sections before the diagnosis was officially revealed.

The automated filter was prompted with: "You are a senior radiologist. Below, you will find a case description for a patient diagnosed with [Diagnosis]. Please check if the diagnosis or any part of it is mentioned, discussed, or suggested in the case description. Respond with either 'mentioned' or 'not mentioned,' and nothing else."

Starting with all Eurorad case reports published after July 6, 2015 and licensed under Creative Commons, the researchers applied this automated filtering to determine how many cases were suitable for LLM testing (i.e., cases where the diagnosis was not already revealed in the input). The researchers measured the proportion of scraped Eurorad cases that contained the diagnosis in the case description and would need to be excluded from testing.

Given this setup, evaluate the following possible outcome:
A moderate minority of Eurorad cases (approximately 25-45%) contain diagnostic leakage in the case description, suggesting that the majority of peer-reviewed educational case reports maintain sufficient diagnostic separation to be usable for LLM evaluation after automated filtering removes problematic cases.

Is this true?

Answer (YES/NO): NO